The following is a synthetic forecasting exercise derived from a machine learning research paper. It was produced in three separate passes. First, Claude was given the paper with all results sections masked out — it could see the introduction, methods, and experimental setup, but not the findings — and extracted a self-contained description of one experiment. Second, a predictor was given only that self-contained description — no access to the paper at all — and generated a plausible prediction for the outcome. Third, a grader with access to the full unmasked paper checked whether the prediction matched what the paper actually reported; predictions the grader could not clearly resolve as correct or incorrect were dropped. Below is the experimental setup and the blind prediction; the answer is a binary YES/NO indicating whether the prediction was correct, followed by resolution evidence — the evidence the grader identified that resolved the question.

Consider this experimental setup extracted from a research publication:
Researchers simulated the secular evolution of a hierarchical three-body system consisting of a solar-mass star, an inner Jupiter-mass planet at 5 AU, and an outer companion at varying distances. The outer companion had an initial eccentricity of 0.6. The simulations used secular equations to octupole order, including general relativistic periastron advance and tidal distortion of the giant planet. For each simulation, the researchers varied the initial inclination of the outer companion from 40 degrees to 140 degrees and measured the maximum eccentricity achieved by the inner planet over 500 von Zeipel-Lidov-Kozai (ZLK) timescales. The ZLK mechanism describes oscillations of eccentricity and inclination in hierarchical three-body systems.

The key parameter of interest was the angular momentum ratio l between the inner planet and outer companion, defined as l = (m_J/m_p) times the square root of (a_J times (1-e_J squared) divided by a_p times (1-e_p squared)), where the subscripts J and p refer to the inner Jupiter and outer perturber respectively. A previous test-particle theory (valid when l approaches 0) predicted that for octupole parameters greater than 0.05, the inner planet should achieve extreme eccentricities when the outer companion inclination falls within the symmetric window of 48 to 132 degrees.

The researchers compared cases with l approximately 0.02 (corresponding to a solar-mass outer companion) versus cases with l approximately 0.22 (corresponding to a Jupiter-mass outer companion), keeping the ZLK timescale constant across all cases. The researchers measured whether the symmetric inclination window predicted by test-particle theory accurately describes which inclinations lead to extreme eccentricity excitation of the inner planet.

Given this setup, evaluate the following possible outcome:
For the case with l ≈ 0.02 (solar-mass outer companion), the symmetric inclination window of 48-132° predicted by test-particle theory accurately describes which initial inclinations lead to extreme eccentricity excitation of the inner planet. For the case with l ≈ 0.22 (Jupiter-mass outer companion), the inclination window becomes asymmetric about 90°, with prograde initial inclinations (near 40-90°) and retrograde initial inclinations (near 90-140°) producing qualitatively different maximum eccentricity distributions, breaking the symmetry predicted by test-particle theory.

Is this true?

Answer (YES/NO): YES